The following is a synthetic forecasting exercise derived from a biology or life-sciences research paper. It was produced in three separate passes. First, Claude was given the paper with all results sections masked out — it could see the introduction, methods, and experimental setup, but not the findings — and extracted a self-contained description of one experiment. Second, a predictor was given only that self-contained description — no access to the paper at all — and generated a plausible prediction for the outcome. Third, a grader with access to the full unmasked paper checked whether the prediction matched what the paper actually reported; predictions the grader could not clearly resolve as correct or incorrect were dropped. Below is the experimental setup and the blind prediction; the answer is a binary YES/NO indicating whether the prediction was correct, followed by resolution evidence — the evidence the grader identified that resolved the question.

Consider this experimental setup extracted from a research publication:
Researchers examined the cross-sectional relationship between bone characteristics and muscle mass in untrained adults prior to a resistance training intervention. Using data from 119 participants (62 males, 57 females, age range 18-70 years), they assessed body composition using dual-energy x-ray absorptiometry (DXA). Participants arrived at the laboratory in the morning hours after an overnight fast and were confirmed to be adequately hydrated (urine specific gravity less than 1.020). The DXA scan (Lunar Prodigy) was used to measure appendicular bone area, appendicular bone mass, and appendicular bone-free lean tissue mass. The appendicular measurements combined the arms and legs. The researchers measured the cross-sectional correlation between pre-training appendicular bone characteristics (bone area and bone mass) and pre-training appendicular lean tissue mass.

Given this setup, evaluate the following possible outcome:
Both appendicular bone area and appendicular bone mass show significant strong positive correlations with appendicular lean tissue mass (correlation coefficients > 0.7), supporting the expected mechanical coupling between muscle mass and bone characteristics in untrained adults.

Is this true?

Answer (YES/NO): NO